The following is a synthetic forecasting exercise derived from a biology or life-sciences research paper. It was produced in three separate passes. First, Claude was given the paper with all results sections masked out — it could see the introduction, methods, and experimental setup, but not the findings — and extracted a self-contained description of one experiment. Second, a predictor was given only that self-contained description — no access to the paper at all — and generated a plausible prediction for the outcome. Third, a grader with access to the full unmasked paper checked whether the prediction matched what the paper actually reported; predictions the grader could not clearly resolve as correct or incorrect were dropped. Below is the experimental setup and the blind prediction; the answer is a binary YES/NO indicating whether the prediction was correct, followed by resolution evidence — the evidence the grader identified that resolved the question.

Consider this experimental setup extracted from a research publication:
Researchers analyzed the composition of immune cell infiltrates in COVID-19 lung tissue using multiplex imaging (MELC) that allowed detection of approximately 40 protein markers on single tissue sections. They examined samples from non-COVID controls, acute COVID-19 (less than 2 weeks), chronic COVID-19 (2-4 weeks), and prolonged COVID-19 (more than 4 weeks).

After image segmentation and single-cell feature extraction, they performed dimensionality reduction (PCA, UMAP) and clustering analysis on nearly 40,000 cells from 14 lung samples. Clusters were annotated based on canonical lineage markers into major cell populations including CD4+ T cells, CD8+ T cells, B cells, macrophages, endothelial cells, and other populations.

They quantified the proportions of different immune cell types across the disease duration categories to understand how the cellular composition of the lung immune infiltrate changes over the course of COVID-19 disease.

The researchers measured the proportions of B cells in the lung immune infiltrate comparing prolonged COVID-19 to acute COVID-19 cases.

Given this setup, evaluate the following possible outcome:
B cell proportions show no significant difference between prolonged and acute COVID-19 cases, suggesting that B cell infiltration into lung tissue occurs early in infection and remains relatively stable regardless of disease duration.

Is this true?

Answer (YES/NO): NO